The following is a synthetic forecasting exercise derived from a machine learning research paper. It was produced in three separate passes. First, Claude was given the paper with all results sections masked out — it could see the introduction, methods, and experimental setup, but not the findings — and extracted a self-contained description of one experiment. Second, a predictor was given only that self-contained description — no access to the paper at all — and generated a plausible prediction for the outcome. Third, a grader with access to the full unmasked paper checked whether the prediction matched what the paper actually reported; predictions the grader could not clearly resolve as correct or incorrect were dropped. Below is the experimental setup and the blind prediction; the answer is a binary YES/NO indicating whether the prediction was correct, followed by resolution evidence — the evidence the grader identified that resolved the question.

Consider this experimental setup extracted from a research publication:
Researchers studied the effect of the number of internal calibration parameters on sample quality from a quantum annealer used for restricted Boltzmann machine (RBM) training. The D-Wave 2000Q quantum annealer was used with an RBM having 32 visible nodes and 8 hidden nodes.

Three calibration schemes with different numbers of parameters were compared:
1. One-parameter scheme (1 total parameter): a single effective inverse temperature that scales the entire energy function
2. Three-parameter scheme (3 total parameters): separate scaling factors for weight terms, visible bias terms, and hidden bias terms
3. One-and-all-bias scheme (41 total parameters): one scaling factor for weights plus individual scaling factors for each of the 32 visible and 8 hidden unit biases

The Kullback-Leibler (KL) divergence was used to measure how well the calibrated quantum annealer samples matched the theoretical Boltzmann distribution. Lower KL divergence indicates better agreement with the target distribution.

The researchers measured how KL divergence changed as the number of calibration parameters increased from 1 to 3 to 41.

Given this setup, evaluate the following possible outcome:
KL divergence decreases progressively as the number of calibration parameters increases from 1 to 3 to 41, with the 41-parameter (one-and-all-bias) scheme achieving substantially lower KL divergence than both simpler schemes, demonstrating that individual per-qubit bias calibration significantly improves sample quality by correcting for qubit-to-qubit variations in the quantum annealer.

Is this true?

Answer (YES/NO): YES